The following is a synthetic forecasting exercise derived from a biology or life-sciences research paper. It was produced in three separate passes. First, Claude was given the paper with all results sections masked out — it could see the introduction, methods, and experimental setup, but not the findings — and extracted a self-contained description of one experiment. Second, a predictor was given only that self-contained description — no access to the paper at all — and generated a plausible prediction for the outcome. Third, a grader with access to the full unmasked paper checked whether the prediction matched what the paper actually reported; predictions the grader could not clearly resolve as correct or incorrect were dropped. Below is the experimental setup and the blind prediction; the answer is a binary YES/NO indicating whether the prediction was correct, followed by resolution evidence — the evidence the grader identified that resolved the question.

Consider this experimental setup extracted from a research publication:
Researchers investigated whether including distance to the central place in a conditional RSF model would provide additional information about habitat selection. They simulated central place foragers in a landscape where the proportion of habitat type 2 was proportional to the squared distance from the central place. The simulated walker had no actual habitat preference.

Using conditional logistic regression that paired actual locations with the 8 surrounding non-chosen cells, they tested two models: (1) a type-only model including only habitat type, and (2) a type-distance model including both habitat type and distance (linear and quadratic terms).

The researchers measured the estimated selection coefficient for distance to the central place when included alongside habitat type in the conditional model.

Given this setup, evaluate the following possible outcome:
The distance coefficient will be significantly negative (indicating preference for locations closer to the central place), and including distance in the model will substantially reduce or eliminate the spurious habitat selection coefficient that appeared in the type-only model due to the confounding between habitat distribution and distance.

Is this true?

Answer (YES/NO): NO